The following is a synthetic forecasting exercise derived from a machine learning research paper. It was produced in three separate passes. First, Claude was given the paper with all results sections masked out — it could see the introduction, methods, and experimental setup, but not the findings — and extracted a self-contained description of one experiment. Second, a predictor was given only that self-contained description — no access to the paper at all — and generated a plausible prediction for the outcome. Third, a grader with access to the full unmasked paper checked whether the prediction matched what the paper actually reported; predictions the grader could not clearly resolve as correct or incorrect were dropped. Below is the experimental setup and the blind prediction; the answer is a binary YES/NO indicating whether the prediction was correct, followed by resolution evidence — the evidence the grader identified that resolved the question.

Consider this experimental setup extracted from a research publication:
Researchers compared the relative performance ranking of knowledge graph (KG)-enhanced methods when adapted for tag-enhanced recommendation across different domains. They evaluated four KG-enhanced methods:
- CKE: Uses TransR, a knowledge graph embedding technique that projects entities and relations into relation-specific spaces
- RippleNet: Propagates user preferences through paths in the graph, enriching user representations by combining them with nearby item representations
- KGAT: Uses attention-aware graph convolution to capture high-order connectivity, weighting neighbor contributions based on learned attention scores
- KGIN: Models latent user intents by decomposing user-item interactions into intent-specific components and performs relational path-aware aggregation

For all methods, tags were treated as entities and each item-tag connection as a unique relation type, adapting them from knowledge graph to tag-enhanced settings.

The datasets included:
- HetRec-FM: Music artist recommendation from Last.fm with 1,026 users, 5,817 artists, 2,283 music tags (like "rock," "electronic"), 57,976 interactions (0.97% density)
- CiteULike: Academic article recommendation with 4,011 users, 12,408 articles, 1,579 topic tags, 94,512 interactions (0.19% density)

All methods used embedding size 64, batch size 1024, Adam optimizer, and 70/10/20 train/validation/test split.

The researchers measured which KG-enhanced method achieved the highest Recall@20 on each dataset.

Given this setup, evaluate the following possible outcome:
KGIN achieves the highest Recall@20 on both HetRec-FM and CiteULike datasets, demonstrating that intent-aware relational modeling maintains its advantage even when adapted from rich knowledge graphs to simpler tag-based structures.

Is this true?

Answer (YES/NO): YES